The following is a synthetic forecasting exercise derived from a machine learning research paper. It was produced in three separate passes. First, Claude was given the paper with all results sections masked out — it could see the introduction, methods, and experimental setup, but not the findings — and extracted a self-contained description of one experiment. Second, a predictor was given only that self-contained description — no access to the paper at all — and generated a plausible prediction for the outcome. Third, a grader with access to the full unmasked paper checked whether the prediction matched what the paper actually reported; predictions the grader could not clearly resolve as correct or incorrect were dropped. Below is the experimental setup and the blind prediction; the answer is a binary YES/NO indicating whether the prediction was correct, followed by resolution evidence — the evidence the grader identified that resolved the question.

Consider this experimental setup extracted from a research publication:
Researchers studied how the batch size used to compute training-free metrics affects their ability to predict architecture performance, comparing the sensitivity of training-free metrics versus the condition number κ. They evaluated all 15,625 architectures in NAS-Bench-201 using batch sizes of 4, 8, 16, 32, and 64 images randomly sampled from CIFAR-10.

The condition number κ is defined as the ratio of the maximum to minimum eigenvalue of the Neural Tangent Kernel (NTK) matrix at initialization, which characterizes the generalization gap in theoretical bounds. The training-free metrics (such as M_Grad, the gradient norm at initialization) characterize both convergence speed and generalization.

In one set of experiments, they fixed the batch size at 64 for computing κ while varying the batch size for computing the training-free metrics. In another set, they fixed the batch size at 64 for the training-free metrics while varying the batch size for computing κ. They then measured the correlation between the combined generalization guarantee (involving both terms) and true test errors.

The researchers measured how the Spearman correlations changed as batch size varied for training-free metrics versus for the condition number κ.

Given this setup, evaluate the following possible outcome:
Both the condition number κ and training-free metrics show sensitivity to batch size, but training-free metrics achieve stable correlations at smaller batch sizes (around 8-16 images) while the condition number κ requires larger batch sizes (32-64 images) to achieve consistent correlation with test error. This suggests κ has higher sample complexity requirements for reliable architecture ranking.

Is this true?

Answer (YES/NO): NO